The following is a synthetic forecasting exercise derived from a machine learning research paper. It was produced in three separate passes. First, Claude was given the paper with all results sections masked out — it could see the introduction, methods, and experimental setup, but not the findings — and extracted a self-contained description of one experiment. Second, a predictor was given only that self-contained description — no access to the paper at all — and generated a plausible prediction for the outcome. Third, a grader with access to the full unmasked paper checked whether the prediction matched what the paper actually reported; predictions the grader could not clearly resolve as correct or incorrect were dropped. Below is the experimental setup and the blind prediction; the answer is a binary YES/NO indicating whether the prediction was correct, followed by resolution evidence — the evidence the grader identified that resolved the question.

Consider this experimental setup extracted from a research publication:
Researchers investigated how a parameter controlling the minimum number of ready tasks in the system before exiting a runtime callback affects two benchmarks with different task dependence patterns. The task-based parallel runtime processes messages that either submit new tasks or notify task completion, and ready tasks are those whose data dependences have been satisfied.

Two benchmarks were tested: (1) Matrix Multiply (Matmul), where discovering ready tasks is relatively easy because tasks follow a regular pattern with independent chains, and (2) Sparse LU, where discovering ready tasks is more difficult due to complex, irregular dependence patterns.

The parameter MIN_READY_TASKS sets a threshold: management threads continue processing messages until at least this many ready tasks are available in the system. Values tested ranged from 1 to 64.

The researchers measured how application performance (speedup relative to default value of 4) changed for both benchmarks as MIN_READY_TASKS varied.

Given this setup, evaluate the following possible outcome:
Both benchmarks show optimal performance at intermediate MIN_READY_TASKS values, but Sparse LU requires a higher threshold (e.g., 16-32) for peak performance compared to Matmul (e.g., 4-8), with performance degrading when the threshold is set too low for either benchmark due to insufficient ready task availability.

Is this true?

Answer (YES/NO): NO